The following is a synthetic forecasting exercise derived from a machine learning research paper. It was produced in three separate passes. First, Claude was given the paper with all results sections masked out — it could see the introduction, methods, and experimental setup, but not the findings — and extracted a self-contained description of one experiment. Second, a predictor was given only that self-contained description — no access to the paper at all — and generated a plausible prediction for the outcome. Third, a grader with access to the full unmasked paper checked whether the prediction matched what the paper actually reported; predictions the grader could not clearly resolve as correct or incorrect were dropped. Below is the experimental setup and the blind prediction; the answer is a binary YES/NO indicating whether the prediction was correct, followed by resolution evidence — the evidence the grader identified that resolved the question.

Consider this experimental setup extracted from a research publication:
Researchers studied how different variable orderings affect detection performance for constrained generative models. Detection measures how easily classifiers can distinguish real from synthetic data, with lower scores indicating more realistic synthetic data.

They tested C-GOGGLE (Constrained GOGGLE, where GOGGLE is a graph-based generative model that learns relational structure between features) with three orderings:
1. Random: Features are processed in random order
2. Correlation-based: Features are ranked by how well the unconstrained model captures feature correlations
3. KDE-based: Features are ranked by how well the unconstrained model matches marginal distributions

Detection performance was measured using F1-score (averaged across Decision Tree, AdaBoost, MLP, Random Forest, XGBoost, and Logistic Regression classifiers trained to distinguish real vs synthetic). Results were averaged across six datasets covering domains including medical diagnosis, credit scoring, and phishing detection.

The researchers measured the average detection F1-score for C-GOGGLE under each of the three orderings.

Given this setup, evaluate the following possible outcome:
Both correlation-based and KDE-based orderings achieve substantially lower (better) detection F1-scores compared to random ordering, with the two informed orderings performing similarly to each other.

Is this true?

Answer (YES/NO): NO